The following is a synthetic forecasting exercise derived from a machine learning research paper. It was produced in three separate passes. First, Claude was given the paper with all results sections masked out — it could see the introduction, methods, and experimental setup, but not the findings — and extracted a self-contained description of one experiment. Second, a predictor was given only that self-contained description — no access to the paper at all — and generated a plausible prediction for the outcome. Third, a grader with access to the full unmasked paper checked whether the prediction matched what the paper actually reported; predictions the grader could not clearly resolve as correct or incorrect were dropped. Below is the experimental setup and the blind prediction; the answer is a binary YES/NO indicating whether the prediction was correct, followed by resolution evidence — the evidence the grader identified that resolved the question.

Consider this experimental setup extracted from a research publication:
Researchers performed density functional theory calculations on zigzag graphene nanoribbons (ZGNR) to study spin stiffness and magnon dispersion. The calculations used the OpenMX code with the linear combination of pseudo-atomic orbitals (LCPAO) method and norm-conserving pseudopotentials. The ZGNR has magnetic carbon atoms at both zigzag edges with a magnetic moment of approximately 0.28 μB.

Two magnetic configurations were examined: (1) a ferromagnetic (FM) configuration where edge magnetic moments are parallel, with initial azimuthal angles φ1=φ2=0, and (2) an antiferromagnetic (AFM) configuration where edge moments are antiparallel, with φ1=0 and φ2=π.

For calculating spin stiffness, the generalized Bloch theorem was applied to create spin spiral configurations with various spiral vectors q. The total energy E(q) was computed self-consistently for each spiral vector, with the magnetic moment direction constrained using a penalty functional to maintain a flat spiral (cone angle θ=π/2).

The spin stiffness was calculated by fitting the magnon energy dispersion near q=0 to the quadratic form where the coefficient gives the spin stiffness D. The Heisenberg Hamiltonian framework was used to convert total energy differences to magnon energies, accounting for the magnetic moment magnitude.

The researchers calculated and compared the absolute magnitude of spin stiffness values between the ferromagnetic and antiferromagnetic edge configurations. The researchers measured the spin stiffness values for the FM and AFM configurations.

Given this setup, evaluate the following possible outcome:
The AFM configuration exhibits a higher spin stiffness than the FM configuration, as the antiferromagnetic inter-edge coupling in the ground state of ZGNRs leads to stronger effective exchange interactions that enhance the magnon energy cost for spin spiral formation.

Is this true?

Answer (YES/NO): YES